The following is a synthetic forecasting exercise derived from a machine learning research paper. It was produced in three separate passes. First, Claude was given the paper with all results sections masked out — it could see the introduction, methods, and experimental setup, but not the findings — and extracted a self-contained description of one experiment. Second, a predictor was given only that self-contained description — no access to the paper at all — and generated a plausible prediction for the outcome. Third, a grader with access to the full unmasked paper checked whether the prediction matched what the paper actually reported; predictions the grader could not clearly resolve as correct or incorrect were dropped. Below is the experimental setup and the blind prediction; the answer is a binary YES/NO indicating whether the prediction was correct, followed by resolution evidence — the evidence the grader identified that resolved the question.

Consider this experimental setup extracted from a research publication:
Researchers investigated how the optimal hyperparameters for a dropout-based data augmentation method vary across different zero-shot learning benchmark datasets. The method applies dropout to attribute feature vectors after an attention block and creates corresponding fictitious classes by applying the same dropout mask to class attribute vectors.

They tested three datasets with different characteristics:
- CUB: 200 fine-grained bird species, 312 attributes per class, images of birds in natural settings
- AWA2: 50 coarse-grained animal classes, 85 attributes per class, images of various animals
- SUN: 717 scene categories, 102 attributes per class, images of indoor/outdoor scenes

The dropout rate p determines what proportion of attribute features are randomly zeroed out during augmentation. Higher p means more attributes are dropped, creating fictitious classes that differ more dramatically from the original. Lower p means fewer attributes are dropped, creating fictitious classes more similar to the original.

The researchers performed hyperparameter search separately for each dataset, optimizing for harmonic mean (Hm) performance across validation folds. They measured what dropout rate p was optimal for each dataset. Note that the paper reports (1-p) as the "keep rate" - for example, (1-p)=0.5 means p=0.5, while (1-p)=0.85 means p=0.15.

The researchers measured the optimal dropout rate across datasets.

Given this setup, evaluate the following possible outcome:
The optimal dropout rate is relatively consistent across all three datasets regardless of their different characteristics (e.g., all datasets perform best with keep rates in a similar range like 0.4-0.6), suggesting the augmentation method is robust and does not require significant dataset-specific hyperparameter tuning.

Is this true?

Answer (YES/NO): NO